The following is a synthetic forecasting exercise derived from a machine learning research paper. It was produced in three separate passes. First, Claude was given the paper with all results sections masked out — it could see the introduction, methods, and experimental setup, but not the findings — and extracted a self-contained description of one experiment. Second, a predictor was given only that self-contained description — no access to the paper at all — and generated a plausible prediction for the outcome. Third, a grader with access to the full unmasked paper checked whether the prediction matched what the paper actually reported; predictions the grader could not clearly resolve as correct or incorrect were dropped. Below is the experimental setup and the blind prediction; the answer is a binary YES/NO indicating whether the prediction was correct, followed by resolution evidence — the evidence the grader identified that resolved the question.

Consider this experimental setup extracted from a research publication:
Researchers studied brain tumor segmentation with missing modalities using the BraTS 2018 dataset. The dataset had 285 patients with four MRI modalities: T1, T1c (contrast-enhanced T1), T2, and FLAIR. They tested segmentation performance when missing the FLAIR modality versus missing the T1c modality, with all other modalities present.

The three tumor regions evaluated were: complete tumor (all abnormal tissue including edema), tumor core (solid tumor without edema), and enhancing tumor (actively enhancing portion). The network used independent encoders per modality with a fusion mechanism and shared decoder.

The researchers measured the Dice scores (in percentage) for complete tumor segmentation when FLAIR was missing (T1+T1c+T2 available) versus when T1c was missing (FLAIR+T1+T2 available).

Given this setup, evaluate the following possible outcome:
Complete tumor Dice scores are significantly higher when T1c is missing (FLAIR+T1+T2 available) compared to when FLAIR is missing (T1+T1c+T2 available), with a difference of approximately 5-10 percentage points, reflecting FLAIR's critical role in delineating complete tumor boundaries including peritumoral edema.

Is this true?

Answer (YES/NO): NO